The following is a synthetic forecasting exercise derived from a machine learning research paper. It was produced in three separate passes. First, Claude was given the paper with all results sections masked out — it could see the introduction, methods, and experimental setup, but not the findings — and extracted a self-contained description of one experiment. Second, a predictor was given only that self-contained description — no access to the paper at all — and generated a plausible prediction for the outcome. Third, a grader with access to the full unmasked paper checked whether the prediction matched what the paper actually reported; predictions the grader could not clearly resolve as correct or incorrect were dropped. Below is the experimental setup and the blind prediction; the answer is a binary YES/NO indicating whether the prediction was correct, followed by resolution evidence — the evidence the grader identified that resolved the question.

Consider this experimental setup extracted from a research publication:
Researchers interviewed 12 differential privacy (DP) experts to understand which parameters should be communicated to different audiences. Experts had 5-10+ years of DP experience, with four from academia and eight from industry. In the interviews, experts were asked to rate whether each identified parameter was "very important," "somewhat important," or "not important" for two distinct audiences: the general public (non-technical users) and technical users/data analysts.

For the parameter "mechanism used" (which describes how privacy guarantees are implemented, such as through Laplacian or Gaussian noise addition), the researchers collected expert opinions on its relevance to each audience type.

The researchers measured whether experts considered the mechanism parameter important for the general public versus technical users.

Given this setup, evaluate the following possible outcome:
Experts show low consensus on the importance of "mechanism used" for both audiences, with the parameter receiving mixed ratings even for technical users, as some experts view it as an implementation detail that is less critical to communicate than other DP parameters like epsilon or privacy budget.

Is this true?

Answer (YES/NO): NO